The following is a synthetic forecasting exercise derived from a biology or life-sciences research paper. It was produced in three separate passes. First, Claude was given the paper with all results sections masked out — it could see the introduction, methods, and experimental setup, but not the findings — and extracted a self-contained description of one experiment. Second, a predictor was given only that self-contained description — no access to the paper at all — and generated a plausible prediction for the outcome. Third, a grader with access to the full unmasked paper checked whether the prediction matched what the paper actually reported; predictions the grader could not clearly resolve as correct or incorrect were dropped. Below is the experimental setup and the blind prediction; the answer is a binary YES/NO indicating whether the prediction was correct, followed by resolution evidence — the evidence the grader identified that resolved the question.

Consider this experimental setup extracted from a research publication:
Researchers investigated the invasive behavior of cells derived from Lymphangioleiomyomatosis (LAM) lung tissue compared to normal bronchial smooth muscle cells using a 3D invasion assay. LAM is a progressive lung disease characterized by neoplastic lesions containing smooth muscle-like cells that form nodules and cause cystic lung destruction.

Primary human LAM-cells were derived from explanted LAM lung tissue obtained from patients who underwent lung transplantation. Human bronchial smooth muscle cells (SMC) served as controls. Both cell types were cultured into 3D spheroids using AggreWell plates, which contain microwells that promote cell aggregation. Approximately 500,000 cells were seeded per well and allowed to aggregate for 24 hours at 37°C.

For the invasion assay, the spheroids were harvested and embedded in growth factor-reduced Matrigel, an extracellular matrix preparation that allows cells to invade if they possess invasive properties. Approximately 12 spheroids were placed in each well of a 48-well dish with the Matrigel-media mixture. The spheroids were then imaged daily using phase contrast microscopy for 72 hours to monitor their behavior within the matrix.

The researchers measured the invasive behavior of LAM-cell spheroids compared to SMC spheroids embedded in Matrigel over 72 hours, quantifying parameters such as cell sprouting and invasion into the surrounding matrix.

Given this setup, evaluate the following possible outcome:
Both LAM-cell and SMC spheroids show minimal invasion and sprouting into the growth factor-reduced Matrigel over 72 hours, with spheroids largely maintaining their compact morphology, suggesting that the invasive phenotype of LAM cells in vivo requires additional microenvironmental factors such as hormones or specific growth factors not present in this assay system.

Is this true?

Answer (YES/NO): NO